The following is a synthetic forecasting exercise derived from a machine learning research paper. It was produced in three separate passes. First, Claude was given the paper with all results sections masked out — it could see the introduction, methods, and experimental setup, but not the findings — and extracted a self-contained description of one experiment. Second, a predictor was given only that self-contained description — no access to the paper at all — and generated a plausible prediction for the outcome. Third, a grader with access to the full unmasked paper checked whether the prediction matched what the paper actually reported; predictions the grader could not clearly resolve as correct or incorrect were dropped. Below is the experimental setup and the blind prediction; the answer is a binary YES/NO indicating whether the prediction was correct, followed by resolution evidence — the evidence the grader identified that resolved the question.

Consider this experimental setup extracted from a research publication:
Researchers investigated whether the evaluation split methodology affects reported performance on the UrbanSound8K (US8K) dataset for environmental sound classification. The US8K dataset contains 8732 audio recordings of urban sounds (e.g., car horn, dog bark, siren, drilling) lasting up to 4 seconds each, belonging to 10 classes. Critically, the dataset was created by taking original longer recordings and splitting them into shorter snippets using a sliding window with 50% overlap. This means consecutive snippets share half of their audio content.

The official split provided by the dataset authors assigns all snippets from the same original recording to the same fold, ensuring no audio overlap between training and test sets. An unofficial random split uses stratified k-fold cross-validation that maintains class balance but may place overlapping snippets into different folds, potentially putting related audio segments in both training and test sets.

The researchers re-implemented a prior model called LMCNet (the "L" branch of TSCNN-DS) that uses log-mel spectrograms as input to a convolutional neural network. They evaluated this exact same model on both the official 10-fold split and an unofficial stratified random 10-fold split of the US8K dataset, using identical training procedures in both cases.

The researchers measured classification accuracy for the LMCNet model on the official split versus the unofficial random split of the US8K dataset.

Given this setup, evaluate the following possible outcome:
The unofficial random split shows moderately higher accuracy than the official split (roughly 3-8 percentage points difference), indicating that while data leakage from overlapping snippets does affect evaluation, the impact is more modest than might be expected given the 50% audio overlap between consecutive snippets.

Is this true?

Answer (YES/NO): NO